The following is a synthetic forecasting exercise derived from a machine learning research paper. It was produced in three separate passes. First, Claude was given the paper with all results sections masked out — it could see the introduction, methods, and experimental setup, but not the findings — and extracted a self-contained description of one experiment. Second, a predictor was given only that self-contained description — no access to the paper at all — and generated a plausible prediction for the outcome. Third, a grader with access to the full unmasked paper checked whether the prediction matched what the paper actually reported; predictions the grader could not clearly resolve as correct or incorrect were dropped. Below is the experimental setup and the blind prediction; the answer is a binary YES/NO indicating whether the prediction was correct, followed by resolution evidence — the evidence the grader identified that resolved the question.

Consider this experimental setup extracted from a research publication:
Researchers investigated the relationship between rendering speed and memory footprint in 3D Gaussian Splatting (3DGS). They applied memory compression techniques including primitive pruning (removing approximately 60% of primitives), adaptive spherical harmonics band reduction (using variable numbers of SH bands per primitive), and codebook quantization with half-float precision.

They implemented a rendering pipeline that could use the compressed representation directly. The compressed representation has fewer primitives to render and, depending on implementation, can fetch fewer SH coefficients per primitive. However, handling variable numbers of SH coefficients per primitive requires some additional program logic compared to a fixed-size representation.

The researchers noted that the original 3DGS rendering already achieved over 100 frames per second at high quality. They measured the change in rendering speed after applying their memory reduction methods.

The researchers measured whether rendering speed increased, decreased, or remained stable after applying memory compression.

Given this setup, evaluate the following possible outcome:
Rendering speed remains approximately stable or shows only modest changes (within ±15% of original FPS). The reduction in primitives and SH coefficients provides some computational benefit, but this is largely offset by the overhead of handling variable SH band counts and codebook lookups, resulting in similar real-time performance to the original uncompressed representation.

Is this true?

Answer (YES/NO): NO